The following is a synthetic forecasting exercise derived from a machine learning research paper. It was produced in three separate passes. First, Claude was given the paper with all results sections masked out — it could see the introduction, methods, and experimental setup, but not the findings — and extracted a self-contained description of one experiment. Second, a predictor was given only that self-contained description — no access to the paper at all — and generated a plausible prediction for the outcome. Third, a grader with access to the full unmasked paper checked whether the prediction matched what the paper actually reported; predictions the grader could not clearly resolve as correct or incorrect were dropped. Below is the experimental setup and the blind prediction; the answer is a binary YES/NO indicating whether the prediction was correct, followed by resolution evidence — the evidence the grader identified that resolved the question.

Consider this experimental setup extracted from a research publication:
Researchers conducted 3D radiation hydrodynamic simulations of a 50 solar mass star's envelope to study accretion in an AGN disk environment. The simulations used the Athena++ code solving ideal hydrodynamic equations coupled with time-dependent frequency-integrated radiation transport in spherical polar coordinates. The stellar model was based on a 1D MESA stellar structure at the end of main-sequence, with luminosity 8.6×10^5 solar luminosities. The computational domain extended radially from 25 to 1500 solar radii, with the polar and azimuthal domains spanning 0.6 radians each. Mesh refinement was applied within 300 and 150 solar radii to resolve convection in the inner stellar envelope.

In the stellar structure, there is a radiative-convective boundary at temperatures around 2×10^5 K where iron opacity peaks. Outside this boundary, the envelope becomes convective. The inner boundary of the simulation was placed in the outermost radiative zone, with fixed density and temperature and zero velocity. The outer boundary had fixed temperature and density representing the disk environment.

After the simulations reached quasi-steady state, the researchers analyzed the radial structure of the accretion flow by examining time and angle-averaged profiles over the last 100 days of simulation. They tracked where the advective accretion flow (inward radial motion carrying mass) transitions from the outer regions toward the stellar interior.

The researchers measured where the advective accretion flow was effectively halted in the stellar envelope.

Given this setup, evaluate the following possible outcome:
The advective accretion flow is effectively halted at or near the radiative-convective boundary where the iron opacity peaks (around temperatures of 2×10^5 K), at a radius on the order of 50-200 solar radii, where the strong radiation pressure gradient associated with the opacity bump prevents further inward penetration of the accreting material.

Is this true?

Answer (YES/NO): NO